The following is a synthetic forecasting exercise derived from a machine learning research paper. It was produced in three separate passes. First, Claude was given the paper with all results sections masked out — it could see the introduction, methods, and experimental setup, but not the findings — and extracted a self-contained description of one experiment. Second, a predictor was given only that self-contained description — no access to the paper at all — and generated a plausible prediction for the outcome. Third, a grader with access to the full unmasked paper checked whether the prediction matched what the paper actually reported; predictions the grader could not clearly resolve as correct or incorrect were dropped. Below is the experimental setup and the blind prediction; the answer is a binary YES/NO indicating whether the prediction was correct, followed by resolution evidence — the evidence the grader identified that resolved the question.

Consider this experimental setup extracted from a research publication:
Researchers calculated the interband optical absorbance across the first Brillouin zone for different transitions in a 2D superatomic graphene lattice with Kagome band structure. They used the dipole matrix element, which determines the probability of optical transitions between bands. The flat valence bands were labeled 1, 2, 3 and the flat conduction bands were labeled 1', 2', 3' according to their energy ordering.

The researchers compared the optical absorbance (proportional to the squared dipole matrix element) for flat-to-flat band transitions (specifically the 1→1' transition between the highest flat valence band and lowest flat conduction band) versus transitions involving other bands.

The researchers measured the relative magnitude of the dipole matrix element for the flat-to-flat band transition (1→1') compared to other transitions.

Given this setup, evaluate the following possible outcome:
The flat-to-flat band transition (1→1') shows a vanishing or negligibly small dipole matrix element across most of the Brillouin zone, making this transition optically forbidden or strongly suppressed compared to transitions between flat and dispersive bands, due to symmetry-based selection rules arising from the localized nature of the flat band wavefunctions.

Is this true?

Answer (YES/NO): NO